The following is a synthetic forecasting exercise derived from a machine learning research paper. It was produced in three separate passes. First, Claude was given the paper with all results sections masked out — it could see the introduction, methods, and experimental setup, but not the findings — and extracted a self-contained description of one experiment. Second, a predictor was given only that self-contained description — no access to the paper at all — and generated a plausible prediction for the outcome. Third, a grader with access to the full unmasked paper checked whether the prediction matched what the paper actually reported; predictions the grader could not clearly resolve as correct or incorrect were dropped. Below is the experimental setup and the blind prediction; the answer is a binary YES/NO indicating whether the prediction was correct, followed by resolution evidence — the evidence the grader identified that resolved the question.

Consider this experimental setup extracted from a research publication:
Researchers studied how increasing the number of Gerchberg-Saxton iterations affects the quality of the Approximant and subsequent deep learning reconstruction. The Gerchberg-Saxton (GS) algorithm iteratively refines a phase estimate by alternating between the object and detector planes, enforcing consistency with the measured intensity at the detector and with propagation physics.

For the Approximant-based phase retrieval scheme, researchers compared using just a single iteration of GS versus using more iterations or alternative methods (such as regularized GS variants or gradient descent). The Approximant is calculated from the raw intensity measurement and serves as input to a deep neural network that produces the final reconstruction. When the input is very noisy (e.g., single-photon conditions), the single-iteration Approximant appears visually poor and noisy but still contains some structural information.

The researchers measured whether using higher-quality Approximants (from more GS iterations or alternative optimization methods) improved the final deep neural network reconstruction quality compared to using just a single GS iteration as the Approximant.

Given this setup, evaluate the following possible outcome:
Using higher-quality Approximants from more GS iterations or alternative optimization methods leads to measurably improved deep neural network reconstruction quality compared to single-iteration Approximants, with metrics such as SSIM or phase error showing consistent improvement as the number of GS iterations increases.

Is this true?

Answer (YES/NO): NO